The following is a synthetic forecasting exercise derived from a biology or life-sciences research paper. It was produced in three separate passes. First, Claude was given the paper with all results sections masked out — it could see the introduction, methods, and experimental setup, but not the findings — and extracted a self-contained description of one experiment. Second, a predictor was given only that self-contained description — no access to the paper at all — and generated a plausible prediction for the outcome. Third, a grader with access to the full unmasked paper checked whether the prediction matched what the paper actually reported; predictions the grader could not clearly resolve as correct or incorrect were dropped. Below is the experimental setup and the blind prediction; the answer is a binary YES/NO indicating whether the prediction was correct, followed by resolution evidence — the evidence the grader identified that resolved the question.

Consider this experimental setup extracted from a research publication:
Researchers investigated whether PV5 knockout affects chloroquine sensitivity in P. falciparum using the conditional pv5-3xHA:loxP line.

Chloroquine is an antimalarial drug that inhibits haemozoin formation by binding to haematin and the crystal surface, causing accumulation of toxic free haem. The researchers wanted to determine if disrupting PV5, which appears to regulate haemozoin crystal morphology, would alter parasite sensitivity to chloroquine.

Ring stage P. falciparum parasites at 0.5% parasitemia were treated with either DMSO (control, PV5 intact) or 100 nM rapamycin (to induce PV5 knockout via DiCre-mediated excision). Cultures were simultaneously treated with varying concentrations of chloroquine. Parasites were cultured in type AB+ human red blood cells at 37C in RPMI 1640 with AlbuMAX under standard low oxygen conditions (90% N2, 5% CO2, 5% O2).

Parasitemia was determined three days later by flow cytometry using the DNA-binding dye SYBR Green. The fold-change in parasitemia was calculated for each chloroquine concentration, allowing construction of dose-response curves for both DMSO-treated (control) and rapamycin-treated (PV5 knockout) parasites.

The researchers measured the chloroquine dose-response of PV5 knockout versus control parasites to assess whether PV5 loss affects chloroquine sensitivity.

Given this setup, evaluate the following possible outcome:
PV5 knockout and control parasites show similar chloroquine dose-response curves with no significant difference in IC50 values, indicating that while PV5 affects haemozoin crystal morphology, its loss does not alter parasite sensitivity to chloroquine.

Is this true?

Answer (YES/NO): YES